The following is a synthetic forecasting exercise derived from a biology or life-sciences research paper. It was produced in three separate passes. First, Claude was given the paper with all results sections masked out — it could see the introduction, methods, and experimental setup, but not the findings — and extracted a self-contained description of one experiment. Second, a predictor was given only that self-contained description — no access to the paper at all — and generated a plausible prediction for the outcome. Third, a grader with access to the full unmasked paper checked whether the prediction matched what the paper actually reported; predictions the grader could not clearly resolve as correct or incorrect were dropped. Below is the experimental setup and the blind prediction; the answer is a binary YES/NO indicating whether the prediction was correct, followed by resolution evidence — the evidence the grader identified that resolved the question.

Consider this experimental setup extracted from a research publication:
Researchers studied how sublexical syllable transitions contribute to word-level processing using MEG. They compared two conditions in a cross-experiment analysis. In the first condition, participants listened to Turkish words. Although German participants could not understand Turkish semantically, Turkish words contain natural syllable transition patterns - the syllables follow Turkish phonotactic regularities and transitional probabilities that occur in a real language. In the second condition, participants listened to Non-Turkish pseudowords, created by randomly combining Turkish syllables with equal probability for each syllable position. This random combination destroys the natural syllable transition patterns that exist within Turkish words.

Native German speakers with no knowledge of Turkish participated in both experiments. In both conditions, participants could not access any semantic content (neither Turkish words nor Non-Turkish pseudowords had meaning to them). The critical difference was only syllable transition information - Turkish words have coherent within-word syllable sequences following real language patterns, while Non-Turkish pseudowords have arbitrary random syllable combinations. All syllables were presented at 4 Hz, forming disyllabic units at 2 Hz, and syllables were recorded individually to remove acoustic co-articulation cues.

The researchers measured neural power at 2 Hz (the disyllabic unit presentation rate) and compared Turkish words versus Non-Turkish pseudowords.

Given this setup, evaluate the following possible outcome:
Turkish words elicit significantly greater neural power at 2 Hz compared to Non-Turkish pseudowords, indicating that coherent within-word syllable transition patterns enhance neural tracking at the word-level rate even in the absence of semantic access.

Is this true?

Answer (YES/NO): YES